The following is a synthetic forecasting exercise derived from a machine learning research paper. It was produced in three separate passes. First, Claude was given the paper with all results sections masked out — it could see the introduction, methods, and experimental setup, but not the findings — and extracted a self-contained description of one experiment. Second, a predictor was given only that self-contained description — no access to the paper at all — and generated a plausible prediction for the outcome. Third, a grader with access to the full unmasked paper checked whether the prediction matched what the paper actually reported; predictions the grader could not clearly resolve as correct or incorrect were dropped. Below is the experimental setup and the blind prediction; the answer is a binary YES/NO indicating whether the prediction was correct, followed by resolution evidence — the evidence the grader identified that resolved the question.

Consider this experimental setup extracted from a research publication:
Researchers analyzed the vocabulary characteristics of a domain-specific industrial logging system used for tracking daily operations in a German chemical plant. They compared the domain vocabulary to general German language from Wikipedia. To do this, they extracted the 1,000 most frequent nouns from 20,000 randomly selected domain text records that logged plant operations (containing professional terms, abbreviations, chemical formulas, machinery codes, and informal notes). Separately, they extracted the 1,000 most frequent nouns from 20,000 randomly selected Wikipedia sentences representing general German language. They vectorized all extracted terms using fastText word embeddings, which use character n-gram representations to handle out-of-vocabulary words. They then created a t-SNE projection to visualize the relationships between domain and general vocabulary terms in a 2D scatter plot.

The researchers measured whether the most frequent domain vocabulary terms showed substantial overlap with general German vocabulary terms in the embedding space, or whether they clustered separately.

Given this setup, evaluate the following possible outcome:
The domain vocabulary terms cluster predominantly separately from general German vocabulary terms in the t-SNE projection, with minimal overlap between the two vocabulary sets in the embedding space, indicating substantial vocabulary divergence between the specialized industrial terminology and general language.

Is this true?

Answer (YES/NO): YES